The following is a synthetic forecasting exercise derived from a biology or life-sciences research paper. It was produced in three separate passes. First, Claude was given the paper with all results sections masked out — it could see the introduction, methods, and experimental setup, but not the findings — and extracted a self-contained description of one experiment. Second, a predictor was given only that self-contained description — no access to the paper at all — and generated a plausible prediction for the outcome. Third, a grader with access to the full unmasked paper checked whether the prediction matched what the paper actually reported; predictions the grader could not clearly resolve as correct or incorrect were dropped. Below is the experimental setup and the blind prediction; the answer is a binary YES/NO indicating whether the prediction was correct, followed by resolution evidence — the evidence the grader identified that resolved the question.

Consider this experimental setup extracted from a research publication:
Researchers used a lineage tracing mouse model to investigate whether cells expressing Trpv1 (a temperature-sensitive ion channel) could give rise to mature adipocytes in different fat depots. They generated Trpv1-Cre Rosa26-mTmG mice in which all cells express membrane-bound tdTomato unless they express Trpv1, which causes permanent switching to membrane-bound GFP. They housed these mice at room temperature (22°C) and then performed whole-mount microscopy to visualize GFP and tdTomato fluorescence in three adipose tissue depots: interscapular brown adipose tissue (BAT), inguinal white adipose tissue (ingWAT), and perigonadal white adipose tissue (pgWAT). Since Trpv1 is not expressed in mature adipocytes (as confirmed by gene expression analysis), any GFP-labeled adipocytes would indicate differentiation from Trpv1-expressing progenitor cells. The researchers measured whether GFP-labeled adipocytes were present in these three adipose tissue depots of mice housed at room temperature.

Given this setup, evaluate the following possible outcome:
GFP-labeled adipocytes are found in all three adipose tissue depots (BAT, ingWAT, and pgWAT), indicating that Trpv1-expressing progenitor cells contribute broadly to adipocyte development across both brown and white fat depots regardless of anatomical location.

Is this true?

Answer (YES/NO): YES